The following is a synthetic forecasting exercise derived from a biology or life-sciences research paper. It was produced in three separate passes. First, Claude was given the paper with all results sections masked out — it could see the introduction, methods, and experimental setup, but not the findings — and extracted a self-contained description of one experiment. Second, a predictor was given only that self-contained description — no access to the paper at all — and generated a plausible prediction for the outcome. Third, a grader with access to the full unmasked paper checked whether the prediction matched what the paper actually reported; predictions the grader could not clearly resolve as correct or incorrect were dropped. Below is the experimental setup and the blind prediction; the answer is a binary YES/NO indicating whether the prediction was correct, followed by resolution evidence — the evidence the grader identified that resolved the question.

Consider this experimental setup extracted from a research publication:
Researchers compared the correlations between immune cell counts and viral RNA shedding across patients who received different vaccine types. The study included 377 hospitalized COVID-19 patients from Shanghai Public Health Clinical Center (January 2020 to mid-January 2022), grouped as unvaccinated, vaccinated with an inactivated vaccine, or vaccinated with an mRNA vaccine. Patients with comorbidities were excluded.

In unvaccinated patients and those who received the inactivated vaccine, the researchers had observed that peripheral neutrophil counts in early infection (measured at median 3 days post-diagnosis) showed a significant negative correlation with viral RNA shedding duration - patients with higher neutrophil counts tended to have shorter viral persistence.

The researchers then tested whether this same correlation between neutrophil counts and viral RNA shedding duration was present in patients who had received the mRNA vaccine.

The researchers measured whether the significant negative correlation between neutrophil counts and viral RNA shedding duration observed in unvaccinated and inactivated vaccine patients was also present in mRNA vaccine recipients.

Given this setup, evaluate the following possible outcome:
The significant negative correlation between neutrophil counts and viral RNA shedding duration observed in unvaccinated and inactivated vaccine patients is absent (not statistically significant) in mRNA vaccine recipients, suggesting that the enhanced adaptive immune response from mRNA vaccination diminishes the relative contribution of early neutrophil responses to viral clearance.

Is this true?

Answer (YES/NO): YES